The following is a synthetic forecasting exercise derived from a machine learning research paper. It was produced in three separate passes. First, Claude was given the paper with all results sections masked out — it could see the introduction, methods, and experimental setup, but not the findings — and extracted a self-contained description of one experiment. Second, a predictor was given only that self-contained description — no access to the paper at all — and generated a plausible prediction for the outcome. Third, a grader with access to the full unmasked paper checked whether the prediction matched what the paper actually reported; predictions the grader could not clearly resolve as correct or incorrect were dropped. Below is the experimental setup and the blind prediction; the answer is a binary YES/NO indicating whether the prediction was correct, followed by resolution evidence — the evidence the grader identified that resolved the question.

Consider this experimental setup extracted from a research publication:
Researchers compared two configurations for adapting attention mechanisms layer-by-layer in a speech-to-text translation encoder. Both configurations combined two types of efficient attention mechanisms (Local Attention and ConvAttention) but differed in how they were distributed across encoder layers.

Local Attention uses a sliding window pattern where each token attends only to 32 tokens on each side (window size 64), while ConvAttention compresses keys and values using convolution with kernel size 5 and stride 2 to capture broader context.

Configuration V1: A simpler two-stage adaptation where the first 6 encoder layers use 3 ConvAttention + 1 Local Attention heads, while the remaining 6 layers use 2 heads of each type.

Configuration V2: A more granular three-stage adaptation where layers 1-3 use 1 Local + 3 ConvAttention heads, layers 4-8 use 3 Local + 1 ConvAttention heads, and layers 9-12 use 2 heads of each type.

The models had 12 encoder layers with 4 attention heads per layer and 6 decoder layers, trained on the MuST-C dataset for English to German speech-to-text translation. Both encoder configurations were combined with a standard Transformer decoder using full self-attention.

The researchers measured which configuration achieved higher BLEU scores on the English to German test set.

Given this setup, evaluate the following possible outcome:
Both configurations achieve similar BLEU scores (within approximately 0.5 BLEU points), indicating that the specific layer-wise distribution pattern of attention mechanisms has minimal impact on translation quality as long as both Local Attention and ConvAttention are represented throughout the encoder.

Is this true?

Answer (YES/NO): NO